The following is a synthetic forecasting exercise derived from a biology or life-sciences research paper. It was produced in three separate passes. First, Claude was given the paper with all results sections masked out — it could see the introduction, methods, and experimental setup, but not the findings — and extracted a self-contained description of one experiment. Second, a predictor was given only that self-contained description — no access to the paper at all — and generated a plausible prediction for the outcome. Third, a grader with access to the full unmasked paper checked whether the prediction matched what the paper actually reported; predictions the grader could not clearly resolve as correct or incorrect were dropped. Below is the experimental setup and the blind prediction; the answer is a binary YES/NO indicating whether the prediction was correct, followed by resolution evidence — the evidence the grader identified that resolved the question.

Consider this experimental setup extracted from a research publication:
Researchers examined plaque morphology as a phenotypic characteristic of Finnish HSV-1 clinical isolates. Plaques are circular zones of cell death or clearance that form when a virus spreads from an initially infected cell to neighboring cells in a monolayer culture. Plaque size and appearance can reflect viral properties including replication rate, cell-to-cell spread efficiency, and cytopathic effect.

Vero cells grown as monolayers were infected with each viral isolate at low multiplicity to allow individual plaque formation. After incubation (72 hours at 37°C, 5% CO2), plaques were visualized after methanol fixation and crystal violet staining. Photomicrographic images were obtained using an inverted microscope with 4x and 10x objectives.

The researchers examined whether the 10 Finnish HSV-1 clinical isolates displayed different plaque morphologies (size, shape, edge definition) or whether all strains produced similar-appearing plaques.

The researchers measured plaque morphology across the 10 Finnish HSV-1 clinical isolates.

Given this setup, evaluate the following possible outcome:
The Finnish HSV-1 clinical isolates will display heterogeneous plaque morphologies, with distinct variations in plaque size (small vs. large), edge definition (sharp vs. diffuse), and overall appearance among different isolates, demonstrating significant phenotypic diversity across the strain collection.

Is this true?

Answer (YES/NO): NO